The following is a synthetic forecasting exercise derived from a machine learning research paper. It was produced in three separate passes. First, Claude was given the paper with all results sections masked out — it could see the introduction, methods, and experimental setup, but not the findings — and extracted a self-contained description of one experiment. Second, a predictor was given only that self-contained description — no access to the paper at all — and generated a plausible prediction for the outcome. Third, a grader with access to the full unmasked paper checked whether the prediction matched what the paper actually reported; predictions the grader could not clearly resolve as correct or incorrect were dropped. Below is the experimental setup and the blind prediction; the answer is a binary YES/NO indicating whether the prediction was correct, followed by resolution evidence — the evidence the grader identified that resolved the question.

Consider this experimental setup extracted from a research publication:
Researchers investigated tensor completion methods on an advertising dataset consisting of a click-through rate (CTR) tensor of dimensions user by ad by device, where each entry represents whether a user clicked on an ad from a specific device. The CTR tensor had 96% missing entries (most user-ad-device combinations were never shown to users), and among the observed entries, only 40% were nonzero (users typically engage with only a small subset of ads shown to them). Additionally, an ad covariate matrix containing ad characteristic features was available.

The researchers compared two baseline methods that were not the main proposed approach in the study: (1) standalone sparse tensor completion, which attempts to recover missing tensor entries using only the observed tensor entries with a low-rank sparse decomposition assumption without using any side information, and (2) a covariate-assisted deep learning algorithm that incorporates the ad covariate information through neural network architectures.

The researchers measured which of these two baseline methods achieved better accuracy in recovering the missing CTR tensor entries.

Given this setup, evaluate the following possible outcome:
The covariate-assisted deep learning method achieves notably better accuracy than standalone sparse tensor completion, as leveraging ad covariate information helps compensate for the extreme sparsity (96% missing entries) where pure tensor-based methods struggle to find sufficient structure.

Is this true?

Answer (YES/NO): YES